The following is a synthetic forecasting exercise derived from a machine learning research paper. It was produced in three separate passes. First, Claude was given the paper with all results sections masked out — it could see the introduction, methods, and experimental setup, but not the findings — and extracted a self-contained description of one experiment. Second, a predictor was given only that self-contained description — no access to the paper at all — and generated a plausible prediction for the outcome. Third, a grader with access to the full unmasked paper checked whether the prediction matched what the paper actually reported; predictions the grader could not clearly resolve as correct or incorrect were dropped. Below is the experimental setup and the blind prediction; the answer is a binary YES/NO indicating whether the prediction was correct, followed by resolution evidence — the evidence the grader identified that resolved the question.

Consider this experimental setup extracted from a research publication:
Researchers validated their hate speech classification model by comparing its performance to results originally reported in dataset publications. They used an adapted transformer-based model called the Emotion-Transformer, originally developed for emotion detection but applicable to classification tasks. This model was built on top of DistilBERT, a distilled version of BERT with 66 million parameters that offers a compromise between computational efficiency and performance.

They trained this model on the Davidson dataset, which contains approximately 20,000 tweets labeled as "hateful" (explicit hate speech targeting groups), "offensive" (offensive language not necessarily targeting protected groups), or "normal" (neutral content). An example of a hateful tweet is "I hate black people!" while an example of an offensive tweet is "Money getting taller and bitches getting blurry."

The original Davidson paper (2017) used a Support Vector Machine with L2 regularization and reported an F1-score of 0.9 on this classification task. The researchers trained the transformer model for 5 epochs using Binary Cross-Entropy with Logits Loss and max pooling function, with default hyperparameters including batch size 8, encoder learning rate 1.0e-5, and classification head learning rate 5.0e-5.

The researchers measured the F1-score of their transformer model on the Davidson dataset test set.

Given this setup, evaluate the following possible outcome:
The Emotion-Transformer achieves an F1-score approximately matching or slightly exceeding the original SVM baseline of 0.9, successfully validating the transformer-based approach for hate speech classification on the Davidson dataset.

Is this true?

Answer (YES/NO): NO